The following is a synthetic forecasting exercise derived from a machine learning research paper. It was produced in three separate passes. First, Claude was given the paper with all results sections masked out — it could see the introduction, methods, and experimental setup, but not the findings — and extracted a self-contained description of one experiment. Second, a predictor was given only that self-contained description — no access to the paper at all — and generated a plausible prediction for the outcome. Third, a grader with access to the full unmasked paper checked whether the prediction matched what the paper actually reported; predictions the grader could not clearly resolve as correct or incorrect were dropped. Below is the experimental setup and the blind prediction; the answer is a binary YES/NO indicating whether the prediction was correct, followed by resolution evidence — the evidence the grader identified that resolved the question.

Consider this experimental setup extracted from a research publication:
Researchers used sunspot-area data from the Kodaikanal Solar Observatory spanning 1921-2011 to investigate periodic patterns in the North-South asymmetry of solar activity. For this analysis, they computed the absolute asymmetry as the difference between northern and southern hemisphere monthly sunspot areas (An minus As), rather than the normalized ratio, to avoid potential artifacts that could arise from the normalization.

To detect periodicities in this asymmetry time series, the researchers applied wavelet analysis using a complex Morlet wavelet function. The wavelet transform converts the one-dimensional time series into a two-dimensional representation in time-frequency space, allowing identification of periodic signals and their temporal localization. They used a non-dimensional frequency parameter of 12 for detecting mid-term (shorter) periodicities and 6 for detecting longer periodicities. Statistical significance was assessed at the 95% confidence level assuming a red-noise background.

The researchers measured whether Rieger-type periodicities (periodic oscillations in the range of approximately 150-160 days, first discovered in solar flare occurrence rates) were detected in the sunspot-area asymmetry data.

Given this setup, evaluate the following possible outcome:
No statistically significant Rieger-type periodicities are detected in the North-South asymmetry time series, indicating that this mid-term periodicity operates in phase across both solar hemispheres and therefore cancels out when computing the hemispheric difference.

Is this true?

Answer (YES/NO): NO